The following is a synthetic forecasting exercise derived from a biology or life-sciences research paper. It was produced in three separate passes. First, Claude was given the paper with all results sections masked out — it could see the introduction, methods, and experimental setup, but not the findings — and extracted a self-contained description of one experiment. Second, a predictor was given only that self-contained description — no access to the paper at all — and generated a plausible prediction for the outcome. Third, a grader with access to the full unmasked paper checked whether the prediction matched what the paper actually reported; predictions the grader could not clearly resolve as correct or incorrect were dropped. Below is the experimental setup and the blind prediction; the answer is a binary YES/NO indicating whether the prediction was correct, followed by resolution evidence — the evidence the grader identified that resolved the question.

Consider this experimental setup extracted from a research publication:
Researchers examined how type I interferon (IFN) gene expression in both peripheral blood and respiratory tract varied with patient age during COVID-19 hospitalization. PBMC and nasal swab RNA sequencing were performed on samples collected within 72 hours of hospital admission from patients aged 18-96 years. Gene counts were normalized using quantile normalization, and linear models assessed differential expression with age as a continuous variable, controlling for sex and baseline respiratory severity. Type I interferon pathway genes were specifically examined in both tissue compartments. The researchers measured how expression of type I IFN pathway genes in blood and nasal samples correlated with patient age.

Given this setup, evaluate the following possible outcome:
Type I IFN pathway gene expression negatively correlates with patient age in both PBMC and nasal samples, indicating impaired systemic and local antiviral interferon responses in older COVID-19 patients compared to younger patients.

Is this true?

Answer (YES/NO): NO